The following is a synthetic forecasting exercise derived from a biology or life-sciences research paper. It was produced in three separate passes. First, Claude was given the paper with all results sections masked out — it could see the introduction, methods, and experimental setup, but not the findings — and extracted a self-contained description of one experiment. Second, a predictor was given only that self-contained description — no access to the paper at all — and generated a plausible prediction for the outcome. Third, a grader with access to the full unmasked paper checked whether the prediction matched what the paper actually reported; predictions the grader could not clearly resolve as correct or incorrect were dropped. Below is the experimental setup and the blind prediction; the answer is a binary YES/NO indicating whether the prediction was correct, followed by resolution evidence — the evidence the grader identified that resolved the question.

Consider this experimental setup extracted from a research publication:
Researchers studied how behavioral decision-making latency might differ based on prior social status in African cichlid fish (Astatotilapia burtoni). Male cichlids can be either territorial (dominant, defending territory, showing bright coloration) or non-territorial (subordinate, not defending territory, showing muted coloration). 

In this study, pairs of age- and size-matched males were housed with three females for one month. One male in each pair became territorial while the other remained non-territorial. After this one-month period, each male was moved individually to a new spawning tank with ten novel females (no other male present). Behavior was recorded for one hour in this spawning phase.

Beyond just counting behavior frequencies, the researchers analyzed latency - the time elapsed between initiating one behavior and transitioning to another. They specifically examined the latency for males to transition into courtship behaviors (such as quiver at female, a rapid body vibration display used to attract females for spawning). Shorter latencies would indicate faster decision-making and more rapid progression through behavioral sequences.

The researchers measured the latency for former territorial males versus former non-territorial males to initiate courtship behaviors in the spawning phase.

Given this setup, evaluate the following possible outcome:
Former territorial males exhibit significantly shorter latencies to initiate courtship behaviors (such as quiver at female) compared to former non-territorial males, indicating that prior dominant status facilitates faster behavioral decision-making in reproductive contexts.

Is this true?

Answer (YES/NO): NO